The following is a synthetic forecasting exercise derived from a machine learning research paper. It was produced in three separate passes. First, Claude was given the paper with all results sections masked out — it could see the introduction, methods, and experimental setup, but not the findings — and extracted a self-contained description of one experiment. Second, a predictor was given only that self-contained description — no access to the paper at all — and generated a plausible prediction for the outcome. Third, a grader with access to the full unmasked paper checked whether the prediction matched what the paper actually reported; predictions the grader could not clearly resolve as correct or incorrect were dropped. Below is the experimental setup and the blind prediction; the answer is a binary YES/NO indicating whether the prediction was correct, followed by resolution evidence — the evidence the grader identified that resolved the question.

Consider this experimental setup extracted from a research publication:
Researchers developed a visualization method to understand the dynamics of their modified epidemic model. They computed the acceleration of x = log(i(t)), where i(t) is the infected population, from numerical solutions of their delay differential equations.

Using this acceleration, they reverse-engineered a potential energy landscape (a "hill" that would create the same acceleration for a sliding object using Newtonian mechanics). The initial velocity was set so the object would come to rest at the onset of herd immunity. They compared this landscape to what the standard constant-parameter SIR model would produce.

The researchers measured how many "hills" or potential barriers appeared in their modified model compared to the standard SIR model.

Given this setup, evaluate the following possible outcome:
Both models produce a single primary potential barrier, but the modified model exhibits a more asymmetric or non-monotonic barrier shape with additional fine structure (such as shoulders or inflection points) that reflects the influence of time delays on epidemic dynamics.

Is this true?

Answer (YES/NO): NO